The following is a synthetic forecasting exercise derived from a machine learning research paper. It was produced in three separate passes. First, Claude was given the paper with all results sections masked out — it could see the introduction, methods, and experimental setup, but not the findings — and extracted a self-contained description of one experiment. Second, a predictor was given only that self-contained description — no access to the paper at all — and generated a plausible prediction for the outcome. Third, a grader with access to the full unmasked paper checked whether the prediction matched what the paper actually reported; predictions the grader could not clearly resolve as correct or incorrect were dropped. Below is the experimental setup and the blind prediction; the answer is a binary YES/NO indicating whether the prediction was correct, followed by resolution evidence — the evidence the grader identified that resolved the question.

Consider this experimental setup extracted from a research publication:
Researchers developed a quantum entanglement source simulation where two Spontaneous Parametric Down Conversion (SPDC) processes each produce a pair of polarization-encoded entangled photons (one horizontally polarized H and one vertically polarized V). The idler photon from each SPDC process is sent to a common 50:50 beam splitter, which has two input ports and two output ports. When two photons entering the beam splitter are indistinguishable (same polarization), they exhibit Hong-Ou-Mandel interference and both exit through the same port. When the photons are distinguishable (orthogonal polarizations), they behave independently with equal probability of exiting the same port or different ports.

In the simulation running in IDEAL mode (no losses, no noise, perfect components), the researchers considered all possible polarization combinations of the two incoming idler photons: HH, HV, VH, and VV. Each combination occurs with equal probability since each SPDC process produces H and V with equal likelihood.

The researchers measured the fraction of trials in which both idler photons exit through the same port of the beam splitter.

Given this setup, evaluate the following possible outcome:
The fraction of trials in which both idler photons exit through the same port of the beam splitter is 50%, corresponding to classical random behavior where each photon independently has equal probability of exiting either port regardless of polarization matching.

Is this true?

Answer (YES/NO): NO